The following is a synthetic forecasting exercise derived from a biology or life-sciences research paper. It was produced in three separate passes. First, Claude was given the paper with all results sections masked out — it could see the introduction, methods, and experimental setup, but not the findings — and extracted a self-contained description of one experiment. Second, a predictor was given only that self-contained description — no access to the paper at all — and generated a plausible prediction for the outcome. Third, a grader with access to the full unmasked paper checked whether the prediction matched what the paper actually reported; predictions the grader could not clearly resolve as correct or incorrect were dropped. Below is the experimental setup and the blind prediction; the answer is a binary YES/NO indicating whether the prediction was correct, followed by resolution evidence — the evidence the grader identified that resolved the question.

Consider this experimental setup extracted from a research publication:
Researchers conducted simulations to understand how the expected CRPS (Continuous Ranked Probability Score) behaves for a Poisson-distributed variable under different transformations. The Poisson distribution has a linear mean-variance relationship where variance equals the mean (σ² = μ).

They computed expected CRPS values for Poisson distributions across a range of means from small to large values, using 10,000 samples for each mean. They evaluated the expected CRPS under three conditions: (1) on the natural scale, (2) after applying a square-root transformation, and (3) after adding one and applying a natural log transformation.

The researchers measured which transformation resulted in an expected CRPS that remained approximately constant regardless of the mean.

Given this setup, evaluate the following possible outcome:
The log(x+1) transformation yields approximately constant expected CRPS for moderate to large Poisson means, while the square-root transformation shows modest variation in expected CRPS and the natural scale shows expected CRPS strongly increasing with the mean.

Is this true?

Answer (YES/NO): NO